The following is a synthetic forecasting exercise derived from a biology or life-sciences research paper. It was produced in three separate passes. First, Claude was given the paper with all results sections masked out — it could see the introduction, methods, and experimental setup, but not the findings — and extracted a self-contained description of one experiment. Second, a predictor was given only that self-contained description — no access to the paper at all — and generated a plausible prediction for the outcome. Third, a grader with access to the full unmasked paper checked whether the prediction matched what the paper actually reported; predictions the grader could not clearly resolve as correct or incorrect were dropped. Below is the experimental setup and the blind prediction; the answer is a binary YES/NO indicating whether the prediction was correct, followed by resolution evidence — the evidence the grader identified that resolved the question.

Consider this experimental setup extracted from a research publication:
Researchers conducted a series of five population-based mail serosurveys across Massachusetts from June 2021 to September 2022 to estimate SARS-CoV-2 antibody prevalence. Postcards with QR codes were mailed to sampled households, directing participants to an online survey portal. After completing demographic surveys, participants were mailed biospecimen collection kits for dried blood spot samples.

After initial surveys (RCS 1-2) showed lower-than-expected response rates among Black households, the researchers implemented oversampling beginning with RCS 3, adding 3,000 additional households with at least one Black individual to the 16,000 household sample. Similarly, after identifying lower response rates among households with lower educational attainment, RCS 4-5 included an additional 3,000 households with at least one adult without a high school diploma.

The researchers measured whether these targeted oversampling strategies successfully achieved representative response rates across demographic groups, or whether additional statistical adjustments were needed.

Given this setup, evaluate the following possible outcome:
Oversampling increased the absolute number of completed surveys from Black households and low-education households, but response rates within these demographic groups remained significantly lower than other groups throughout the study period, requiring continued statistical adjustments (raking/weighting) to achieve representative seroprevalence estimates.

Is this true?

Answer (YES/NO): YES